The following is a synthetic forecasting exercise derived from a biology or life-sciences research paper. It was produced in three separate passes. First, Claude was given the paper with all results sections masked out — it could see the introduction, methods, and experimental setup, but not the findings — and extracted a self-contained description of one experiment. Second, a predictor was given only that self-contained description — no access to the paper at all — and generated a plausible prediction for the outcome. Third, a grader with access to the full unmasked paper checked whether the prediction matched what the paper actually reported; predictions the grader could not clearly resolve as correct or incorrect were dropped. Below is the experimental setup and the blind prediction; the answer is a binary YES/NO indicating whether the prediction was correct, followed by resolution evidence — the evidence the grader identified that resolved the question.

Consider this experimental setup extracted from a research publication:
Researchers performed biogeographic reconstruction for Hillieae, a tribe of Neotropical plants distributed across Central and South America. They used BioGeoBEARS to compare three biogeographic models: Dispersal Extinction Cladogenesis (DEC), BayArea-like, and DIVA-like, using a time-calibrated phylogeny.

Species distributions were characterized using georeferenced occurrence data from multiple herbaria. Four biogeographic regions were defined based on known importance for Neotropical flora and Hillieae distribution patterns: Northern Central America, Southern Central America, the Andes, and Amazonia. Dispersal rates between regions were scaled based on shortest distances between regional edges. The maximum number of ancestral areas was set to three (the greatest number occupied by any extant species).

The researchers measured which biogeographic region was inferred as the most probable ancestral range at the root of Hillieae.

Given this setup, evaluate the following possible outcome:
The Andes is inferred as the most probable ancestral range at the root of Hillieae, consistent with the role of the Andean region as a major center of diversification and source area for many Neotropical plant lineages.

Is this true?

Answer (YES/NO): NO